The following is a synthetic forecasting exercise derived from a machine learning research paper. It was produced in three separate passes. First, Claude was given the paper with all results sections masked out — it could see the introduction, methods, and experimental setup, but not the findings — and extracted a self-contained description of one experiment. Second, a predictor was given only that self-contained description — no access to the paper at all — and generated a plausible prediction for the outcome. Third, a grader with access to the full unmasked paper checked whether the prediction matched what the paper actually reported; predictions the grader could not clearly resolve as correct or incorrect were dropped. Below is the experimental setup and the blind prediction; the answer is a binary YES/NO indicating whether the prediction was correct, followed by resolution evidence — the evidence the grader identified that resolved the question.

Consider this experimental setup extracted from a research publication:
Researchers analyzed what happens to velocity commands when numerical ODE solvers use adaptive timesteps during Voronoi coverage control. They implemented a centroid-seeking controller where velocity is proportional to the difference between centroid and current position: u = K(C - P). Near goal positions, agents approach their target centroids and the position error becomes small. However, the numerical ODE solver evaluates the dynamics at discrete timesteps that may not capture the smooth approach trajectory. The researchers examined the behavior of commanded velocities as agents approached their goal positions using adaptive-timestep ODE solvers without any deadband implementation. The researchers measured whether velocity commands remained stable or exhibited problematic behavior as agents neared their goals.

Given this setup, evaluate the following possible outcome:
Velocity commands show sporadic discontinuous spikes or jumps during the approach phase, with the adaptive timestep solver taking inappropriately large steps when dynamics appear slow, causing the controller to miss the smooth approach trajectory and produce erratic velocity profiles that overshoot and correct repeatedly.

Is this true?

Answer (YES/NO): YES